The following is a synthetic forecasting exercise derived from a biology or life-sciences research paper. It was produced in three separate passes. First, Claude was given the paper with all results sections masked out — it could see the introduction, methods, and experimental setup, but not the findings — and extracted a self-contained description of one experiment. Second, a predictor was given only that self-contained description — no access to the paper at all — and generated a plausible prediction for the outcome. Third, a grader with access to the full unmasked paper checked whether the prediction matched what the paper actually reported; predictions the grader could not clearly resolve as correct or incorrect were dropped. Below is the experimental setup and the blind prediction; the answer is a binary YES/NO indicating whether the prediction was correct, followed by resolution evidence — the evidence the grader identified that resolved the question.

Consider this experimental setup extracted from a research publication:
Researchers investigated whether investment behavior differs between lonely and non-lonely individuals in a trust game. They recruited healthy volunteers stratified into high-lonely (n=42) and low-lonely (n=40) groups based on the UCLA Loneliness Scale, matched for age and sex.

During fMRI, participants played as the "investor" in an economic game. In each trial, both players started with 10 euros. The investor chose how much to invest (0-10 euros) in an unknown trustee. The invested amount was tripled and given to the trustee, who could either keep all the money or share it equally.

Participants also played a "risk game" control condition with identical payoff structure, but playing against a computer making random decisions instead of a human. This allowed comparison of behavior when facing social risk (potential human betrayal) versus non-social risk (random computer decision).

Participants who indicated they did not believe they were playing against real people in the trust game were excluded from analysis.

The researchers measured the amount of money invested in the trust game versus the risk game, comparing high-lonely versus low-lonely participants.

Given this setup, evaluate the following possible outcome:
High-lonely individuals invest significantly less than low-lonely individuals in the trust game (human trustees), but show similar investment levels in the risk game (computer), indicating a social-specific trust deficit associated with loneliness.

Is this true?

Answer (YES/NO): NO